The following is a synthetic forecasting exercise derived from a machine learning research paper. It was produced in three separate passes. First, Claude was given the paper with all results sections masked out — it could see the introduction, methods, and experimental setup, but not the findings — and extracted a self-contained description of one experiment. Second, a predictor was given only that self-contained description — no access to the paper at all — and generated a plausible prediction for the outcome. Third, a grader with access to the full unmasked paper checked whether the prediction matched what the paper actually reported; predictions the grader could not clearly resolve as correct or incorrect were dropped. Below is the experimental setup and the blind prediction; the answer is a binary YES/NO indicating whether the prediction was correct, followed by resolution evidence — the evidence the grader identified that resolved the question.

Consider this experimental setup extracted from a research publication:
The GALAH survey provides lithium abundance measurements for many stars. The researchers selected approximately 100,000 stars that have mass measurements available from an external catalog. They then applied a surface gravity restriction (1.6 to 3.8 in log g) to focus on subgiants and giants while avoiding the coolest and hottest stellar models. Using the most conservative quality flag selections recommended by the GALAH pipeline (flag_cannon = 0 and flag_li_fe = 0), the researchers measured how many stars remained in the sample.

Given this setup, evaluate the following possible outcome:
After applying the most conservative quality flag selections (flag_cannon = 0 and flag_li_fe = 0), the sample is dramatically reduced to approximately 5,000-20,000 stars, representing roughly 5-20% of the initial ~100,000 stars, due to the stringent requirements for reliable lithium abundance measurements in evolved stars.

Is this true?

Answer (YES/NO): NO